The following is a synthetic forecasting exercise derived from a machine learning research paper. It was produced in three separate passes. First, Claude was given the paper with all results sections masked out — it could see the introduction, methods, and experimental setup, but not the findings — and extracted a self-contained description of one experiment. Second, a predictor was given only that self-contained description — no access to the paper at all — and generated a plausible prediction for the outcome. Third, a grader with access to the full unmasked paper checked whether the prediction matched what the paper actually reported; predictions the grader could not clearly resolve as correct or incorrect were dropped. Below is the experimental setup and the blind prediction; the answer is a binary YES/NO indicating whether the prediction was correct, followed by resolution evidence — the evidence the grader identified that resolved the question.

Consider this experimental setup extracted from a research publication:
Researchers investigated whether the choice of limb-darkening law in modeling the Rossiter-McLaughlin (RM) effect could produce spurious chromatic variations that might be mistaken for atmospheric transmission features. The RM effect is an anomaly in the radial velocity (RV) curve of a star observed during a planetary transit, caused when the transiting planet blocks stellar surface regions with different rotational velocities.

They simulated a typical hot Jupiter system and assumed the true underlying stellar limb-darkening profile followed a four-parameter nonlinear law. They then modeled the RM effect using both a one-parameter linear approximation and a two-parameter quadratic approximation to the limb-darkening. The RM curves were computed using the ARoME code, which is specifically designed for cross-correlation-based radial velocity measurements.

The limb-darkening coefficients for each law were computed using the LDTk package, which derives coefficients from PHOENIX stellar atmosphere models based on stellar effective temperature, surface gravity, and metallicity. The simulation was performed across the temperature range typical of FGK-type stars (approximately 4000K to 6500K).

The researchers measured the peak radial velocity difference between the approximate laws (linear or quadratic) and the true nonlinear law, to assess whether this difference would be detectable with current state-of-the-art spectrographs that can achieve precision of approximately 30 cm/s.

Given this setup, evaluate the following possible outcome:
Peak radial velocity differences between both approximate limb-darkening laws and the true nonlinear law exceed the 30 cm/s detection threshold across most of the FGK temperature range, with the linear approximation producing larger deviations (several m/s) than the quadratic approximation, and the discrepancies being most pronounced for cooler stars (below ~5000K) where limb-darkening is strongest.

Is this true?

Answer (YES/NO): NO